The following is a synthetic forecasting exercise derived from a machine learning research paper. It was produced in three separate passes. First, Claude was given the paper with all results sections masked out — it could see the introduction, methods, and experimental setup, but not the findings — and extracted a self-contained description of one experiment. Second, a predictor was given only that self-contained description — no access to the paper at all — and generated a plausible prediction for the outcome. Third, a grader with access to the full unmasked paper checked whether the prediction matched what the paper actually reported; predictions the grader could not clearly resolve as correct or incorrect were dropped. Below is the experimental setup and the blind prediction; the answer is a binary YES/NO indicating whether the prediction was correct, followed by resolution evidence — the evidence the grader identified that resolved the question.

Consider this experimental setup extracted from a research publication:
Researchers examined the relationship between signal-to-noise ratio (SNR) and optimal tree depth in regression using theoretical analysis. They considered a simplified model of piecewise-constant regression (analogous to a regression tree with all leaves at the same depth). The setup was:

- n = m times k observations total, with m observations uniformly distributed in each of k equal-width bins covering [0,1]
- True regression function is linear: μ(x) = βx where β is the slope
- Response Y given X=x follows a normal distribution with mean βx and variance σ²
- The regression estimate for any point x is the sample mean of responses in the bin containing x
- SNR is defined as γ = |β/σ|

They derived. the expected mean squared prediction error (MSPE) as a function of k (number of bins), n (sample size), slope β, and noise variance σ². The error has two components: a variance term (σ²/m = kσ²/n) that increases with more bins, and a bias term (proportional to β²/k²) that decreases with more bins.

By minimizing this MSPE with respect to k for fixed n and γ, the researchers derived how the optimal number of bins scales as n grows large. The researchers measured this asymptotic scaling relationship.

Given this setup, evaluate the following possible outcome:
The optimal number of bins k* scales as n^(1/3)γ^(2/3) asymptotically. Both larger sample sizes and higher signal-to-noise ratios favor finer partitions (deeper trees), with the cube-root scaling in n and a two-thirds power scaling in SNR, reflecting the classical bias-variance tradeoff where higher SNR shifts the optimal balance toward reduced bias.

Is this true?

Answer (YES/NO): YES